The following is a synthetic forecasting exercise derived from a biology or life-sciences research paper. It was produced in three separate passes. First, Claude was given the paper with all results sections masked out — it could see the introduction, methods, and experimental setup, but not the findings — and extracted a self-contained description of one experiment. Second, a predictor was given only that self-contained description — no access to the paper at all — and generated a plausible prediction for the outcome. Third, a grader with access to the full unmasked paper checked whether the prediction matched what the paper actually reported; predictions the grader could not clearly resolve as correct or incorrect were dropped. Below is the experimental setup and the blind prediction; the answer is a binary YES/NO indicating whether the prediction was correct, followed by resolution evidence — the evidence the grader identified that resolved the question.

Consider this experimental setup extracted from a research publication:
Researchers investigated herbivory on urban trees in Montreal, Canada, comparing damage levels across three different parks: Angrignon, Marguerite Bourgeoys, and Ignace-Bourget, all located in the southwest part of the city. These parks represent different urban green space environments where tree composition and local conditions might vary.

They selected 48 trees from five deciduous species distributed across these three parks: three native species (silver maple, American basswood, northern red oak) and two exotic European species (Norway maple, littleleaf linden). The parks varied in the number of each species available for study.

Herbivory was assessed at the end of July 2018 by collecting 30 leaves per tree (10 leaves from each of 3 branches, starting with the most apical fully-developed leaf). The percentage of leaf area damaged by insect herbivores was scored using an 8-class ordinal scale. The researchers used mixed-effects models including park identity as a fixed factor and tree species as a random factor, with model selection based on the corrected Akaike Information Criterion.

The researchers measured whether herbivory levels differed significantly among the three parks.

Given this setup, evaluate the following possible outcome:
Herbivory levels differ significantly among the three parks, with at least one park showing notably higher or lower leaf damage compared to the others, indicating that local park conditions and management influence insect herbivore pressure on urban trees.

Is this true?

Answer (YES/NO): NO